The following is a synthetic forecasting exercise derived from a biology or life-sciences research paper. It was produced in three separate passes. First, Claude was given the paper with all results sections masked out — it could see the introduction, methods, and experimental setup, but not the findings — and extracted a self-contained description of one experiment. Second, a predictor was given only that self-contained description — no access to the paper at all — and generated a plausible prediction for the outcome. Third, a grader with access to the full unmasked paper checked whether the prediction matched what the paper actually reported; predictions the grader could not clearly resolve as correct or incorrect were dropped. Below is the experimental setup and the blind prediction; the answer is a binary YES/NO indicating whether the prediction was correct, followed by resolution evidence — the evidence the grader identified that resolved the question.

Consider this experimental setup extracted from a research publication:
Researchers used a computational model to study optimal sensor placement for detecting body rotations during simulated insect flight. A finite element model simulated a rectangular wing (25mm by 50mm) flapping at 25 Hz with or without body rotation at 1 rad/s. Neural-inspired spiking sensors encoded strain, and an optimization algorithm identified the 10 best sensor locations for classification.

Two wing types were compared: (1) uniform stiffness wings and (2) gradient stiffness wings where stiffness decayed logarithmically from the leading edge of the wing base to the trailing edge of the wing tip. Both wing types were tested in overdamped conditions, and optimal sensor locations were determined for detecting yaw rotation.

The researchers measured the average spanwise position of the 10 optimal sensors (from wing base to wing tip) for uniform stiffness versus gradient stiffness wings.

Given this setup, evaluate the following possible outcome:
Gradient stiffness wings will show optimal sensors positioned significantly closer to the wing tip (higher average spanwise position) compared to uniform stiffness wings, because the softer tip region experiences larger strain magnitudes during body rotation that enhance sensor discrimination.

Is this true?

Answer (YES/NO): YES